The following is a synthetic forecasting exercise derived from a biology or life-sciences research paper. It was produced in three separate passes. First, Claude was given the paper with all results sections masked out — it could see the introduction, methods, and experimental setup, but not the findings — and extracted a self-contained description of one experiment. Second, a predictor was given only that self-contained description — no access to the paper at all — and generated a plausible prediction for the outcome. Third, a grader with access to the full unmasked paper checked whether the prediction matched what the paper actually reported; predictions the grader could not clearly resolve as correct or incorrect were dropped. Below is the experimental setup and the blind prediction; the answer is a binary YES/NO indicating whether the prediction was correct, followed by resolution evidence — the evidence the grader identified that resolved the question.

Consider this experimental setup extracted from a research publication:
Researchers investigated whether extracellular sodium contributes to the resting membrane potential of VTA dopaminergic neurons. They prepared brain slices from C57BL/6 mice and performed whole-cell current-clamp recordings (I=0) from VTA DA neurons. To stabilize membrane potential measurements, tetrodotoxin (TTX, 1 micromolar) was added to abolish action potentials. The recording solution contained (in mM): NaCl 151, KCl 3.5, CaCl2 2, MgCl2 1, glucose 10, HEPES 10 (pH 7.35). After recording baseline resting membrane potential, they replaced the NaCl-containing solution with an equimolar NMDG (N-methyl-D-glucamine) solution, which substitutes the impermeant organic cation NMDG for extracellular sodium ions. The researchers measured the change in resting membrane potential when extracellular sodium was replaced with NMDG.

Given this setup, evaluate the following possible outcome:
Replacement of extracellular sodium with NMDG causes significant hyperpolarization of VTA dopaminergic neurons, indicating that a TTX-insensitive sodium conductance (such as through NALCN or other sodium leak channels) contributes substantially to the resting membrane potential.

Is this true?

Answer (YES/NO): YES